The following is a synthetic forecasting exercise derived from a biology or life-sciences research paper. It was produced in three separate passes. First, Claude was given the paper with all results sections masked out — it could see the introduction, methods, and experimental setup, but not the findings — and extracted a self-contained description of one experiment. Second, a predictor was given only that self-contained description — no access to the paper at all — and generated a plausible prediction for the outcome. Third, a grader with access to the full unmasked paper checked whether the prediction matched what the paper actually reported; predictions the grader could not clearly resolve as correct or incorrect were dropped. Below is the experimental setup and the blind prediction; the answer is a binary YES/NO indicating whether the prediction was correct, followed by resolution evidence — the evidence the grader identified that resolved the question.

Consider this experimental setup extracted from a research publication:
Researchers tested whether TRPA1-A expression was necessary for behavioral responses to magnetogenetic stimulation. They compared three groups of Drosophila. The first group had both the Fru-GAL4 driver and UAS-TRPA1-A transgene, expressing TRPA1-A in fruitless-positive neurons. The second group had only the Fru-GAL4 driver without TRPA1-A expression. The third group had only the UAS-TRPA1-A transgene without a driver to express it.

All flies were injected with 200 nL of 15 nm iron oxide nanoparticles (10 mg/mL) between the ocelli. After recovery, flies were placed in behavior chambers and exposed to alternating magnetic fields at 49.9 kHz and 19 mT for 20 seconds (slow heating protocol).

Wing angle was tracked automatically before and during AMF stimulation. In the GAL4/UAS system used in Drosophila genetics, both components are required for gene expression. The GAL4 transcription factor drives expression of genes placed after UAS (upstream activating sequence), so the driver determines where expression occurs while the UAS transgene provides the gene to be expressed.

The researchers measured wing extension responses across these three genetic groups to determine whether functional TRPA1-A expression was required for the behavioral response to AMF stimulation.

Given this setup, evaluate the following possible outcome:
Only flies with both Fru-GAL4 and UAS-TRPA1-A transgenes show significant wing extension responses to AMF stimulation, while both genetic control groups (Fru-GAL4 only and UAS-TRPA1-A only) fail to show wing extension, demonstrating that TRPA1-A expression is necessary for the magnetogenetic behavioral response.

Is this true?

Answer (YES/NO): YES